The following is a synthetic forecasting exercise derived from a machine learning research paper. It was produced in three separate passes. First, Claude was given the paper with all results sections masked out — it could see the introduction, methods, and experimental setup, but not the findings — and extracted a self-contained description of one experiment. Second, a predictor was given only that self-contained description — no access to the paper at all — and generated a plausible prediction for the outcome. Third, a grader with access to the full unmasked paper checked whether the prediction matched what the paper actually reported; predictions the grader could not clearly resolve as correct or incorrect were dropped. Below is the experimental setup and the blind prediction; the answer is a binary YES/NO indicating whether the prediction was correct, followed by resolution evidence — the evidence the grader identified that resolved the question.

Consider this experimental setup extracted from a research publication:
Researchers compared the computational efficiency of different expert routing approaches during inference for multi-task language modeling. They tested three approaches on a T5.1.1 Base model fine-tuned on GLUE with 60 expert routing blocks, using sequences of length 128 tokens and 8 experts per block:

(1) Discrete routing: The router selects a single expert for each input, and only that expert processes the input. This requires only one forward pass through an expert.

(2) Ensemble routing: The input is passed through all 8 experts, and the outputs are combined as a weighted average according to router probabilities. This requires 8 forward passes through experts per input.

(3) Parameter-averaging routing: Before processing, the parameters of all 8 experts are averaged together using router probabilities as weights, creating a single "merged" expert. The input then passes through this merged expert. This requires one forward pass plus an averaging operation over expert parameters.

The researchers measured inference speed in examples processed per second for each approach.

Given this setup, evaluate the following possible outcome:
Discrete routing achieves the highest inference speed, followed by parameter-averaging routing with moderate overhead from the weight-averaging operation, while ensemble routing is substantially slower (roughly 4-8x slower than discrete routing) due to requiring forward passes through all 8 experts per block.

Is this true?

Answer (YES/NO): NO